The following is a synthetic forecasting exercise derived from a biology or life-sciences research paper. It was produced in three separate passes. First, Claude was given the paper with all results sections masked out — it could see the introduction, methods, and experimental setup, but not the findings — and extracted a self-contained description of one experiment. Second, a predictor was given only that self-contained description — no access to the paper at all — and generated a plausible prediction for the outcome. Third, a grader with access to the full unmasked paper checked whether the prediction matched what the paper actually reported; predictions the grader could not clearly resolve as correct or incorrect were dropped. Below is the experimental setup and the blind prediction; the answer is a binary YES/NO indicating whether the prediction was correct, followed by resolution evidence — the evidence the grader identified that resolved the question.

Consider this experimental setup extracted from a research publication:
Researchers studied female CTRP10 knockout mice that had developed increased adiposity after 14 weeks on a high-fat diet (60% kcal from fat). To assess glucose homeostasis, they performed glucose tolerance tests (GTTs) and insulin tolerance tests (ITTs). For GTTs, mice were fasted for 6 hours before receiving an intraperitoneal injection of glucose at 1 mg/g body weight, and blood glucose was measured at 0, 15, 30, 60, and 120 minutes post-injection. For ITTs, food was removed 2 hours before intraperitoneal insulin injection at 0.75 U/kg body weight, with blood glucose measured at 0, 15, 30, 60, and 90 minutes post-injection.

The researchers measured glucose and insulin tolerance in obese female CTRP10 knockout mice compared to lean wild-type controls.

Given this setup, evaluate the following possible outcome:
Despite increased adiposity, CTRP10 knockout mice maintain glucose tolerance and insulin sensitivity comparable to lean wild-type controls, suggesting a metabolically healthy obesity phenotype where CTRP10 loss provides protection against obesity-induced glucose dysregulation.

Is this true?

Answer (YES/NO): YES